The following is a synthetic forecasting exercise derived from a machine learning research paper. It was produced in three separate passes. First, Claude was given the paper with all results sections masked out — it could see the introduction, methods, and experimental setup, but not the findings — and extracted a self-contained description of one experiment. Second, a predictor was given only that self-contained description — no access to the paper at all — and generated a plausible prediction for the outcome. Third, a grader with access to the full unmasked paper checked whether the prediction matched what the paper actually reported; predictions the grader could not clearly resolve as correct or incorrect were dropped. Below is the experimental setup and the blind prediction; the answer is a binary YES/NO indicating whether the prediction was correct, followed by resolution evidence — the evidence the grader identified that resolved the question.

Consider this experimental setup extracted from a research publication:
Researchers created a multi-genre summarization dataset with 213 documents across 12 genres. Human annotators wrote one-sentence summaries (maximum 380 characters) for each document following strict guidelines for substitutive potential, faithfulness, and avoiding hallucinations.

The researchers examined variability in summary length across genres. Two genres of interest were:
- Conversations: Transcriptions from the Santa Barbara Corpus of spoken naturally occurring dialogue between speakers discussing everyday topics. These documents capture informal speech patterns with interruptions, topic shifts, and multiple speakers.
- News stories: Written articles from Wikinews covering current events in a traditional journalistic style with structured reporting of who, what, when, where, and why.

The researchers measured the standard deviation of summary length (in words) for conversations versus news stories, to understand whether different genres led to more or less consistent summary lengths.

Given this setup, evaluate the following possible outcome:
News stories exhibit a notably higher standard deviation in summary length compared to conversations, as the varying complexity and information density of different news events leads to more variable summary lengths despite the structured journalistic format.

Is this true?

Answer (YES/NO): NO